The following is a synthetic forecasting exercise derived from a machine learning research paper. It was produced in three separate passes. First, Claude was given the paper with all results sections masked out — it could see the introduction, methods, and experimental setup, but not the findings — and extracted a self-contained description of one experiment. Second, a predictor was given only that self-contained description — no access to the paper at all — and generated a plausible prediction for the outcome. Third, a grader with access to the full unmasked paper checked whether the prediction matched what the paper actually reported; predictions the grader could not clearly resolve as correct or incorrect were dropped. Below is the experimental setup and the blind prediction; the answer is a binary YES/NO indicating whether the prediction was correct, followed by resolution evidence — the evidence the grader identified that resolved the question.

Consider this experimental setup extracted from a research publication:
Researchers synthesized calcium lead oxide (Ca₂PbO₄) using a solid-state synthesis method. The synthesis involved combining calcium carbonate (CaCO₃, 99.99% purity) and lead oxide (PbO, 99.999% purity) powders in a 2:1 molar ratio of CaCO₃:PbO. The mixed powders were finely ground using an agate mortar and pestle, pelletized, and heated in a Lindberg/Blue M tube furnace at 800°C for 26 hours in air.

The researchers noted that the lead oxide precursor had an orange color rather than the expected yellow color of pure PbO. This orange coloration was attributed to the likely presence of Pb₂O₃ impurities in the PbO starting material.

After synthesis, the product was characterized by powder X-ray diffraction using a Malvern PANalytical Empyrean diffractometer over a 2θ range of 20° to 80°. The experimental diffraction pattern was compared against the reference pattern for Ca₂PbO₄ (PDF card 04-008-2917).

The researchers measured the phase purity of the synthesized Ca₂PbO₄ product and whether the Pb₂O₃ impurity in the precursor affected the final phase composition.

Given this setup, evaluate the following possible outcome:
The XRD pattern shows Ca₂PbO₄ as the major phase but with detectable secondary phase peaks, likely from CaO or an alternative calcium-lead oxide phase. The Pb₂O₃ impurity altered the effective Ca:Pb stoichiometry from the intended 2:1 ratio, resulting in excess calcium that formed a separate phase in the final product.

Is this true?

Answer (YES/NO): NO